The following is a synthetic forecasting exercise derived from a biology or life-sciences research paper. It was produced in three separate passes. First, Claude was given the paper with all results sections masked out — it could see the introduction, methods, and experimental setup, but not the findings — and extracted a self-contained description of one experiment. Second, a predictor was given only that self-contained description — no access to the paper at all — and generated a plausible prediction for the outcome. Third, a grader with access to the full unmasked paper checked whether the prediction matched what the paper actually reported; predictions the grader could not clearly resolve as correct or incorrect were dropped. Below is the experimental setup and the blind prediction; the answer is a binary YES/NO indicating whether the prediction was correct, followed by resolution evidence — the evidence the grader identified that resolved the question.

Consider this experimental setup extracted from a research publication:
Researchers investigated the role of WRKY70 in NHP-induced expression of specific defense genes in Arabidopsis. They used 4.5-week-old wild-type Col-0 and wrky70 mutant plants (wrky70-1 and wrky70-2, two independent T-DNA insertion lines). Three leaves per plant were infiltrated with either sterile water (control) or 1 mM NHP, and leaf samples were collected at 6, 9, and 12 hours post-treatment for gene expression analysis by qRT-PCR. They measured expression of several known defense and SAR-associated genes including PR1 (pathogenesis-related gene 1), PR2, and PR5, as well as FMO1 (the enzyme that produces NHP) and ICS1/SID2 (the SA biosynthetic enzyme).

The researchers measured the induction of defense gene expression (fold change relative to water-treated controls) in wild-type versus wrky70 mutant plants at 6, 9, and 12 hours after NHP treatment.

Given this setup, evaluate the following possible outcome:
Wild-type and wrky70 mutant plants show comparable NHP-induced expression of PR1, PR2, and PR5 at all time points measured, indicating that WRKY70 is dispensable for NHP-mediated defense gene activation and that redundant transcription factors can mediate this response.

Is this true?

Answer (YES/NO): NO